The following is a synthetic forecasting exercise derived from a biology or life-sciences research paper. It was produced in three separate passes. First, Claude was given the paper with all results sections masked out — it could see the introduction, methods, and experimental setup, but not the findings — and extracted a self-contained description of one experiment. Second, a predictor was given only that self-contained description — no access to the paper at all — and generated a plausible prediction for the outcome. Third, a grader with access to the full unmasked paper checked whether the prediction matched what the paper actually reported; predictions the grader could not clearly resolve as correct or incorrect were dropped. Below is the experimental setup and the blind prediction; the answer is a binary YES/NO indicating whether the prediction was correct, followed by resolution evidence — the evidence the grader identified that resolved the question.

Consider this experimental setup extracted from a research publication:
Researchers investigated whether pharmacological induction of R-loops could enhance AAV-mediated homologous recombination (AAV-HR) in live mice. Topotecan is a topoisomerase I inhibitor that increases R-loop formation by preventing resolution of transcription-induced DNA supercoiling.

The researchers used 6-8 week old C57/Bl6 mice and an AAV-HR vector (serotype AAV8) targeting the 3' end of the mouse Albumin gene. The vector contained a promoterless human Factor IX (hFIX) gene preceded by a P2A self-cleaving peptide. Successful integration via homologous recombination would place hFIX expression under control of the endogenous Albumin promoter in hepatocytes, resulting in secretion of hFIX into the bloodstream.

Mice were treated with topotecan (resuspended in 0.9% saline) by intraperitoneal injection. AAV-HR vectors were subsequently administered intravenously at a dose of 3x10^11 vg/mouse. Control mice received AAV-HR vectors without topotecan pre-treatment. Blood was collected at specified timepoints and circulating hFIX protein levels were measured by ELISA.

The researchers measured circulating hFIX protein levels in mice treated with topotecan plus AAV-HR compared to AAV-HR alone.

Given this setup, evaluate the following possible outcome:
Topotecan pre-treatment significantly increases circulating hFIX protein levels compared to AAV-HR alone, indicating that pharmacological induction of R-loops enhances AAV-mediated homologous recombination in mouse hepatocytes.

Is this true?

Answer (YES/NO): YES